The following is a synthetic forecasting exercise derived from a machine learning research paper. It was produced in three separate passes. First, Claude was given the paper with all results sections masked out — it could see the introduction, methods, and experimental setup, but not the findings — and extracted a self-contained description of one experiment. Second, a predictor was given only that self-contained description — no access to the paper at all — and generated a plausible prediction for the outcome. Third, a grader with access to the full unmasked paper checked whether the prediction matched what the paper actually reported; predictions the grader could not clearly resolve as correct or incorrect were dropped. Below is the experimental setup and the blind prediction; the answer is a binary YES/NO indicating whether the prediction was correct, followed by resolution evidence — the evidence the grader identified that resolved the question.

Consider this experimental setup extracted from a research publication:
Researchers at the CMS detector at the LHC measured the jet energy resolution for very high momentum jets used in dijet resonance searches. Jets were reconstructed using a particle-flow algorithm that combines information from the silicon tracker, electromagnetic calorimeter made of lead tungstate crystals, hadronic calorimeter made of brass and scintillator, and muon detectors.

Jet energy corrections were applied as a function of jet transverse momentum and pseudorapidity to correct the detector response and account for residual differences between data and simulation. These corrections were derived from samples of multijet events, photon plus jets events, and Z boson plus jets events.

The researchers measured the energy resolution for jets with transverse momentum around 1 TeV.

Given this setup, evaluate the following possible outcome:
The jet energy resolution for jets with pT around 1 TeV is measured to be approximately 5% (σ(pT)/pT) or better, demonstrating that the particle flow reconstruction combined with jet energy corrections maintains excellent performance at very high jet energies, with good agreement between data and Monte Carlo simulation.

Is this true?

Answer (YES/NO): YES